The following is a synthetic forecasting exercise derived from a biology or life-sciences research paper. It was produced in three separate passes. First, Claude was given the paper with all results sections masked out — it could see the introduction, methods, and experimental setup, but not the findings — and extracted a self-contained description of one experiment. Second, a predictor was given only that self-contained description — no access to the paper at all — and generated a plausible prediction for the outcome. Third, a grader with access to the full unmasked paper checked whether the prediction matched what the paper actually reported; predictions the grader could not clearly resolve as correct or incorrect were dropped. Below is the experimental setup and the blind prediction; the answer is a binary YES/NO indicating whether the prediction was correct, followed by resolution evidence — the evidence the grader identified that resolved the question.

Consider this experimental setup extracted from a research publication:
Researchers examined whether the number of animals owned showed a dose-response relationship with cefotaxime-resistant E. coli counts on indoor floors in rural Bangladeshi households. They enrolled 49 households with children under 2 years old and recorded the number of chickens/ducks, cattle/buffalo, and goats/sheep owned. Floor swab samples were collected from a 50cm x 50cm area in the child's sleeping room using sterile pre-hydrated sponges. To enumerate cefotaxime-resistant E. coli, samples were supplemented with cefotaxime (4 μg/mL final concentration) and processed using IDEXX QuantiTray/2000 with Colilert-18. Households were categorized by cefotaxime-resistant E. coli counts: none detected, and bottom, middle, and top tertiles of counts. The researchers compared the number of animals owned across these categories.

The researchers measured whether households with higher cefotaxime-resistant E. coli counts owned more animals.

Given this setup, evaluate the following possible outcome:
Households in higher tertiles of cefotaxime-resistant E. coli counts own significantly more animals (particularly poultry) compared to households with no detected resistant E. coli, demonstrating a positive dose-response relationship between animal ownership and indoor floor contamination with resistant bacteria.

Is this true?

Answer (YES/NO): YES